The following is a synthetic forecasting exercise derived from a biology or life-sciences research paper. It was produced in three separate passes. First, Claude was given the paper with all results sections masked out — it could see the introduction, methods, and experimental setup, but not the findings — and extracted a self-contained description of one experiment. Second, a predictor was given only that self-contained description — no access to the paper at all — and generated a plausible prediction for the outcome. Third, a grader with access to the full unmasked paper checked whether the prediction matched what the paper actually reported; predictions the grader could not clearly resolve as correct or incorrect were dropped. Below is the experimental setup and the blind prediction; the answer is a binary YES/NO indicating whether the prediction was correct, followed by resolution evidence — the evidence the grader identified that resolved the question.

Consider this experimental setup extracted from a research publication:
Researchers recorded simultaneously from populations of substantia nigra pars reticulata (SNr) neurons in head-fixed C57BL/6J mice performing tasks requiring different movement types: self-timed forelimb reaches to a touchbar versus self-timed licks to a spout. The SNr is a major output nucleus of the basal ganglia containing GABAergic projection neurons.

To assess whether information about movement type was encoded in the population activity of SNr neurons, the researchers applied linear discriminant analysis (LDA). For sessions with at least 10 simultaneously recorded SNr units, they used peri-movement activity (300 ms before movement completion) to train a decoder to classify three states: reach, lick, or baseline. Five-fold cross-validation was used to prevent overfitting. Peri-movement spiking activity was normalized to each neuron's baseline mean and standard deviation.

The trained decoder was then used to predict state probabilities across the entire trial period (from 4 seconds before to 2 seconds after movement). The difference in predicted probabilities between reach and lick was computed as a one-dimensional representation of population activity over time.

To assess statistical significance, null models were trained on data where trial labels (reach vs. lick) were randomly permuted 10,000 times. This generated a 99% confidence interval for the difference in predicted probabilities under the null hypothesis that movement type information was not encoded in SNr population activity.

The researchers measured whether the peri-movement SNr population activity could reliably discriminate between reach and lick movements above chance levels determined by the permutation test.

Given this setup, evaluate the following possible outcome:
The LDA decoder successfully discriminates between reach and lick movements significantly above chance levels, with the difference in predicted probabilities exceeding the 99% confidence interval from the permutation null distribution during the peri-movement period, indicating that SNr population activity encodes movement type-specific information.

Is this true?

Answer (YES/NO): YES